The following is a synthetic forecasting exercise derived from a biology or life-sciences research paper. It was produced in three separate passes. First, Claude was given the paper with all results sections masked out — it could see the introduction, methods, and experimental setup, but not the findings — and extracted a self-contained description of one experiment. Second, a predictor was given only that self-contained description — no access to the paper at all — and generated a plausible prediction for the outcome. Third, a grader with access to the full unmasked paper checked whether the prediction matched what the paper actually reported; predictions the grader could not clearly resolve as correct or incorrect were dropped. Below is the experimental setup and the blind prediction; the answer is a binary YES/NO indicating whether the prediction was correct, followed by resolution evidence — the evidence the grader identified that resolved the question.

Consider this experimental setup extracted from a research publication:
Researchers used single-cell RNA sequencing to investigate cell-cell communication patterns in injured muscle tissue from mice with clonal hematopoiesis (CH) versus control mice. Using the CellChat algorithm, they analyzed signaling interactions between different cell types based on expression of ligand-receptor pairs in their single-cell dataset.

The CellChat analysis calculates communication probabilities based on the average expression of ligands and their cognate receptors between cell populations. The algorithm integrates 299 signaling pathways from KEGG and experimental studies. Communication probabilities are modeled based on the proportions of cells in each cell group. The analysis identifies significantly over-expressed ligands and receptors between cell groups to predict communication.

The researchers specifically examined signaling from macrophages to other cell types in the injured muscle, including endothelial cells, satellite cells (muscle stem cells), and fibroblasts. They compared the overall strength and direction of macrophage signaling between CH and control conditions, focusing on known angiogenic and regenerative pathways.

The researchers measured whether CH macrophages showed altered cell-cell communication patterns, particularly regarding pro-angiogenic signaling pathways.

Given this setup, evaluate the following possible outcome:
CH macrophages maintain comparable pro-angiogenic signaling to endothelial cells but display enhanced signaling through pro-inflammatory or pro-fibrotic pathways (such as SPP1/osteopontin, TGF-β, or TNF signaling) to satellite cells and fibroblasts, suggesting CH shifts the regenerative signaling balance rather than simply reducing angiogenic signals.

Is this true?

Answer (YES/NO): NO